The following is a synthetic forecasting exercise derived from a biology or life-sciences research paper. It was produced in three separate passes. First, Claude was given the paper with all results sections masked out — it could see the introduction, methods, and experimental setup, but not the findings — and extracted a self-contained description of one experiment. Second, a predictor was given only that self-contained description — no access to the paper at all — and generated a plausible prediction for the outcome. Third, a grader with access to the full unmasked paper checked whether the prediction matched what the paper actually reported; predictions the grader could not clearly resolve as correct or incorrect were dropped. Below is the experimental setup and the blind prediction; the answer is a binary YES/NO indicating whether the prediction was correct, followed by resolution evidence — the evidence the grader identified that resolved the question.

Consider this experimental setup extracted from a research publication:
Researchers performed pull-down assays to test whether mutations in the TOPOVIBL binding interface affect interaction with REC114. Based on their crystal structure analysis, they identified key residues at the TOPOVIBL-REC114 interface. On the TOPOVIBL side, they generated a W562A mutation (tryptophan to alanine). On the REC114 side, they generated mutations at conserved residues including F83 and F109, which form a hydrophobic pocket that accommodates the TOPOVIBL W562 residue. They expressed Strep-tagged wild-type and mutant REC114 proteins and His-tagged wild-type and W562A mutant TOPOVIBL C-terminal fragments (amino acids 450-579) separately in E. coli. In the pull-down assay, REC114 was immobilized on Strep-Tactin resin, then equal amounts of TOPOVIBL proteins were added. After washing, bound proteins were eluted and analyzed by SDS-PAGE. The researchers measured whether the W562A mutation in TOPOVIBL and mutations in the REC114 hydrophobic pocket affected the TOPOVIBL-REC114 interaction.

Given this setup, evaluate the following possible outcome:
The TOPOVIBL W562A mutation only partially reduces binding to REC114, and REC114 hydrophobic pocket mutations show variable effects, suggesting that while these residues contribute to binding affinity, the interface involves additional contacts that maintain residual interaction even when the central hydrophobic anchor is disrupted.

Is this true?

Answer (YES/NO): NO